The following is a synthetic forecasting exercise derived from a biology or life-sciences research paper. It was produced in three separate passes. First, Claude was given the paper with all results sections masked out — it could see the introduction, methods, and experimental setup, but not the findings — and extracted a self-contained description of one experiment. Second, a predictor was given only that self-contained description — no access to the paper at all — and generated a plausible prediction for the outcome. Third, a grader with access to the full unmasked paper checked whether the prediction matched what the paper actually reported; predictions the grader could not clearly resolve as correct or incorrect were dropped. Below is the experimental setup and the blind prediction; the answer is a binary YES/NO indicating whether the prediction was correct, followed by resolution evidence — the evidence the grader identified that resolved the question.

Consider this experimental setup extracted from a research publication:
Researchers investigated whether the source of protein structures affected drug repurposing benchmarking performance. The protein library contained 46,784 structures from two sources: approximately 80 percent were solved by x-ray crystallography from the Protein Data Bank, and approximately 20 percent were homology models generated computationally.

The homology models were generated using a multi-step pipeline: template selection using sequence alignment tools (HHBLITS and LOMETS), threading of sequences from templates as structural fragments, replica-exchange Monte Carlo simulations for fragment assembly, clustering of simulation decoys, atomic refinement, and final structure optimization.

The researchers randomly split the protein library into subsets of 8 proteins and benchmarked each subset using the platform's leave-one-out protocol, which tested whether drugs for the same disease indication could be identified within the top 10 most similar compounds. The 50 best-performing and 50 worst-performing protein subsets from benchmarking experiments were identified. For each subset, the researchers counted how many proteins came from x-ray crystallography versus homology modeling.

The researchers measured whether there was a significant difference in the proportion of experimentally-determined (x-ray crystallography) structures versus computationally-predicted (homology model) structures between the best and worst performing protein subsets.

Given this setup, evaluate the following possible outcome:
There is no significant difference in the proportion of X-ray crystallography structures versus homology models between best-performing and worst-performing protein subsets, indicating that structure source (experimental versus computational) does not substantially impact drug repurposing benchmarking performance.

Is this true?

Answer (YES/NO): YES